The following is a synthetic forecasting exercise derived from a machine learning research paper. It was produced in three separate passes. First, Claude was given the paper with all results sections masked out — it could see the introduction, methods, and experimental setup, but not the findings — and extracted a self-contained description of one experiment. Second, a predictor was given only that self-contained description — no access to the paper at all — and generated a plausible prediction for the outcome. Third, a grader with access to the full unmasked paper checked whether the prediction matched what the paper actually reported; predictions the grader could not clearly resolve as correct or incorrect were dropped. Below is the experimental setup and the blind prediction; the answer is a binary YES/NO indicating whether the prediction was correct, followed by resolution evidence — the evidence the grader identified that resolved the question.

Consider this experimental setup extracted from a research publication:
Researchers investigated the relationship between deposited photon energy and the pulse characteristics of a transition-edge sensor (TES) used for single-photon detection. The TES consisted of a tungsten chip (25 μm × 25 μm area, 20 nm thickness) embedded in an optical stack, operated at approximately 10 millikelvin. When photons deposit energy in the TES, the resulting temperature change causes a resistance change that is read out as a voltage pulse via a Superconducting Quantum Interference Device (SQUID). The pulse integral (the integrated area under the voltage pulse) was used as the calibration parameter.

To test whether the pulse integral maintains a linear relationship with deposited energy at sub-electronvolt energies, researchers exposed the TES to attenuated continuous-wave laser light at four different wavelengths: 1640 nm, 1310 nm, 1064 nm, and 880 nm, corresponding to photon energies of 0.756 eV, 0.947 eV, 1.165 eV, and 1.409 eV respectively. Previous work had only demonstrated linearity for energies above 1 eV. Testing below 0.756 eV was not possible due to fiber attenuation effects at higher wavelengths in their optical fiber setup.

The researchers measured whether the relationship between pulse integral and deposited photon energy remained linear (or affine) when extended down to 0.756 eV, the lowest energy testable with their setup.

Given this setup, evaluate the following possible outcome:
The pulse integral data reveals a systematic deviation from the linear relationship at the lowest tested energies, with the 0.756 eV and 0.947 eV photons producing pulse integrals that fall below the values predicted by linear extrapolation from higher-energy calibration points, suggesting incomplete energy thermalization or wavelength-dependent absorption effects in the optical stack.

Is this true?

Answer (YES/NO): NO